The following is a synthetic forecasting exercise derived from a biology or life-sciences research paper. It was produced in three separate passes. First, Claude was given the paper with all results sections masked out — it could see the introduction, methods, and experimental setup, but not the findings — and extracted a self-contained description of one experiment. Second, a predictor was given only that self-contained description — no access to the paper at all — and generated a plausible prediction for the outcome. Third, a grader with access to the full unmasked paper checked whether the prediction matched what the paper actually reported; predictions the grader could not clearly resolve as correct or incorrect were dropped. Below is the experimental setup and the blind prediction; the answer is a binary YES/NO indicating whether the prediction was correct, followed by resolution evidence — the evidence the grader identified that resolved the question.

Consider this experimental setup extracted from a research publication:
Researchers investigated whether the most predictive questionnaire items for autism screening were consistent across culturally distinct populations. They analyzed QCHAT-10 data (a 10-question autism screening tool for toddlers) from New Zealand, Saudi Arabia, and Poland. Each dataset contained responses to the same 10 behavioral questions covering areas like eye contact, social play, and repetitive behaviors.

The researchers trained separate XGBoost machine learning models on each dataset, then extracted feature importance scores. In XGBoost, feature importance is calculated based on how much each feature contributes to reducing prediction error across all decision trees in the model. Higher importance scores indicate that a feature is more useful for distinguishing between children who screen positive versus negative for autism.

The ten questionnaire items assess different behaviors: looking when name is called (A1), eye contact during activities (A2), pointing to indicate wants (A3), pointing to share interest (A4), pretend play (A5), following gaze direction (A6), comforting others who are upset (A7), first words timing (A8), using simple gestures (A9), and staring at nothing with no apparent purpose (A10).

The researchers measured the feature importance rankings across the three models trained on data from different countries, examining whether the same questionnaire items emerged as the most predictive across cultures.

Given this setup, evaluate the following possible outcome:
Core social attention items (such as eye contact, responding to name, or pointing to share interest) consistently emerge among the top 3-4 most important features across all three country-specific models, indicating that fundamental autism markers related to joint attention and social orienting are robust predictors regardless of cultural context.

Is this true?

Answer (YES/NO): NO